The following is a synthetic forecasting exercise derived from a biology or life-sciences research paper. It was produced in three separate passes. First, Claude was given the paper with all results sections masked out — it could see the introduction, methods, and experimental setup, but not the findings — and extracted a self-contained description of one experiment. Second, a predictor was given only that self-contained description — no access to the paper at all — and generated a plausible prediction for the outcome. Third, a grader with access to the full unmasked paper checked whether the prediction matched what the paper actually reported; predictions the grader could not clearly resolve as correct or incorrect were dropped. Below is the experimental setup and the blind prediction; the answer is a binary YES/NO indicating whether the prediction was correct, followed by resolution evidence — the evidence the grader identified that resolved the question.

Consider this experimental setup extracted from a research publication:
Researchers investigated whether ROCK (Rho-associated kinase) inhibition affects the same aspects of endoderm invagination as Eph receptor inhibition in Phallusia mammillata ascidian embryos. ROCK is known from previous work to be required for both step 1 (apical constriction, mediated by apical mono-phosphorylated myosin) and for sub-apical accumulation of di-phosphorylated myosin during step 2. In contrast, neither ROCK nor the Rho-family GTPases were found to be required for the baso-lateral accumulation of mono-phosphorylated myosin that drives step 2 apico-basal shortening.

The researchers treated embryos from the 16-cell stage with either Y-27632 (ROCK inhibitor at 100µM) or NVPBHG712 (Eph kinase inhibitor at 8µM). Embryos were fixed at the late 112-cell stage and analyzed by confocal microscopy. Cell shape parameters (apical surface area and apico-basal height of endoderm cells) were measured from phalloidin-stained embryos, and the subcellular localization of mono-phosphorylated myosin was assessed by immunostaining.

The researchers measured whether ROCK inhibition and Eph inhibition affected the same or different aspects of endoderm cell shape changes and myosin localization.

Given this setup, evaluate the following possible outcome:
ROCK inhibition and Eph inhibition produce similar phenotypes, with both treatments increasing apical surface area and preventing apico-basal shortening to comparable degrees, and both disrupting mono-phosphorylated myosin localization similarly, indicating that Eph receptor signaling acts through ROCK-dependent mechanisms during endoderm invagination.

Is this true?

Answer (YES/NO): NO